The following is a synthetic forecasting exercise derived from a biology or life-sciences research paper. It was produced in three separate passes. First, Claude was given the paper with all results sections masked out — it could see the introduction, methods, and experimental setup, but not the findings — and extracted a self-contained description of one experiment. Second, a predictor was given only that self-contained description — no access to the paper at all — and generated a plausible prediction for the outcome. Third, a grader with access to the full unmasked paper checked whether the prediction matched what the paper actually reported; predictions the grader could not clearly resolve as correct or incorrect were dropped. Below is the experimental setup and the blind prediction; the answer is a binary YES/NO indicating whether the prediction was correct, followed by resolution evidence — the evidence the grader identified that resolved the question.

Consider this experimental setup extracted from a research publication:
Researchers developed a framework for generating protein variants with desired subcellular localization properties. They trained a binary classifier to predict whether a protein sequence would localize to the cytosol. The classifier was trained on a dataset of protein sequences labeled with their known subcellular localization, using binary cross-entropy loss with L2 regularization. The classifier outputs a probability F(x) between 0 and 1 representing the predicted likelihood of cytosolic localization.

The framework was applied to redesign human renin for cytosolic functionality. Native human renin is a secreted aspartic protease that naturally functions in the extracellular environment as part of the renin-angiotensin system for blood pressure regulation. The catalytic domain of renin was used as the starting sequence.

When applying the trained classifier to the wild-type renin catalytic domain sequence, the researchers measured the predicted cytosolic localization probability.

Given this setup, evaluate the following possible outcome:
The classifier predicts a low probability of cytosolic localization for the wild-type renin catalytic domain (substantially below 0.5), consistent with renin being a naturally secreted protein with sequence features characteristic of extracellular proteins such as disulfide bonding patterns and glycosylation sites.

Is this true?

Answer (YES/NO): YES